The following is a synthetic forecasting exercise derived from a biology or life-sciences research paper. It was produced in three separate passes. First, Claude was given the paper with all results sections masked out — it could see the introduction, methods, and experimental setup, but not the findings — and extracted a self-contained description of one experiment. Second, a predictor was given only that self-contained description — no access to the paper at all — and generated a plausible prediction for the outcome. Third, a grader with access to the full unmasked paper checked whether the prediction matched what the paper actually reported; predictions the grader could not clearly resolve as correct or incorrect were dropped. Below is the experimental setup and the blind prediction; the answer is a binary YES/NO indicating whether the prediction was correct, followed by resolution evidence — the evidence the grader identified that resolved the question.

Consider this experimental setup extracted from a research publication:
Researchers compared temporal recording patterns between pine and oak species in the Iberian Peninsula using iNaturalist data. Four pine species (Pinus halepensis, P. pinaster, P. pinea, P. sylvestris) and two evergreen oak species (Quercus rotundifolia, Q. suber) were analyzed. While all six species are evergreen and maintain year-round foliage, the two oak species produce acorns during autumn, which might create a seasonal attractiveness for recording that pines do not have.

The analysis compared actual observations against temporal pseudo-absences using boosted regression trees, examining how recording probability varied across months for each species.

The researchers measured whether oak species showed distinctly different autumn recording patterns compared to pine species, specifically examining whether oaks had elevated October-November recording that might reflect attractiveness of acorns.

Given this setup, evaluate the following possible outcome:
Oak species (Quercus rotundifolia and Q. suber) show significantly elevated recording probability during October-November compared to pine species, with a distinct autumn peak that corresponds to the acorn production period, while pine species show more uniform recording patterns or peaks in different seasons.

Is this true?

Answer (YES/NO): NO